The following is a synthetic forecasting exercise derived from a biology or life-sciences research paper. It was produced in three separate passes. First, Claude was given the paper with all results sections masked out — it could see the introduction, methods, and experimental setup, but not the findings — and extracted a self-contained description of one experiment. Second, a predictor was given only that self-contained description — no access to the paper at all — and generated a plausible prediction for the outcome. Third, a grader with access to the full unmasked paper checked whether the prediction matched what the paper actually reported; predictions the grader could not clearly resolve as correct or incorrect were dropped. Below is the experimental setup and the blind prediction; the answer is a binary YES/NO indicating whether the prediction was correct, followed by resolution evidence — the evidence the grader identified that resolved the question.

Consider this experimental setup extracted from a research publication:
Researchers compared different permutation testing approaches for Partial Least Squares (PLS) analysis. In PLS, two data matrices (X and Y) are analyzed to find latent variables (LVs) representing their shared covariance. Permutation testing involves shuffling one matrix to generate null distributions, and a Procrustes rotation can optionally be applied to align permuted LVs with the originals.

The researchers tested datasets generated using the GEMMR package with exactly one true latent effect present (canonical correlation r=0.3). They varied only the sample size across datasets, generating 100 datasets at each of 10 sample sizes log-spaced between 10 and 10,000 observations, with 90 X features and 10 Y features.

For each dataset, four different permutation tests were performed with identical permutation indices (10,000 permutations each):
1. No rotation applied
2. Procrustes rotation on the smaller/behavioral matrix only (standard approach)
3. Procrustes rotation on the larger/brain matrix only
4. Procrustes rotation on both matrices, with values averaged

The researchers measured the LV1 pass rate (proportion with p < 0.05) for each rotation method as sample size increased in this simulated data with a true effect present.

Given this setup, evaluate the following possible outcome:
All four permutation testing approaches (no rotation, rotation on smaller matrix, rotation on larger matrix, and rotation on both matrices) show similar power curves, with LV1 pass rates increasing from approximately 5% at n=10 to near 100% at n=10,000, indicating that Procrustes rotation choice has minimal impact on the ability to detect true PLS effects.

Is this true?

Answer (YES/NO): NO